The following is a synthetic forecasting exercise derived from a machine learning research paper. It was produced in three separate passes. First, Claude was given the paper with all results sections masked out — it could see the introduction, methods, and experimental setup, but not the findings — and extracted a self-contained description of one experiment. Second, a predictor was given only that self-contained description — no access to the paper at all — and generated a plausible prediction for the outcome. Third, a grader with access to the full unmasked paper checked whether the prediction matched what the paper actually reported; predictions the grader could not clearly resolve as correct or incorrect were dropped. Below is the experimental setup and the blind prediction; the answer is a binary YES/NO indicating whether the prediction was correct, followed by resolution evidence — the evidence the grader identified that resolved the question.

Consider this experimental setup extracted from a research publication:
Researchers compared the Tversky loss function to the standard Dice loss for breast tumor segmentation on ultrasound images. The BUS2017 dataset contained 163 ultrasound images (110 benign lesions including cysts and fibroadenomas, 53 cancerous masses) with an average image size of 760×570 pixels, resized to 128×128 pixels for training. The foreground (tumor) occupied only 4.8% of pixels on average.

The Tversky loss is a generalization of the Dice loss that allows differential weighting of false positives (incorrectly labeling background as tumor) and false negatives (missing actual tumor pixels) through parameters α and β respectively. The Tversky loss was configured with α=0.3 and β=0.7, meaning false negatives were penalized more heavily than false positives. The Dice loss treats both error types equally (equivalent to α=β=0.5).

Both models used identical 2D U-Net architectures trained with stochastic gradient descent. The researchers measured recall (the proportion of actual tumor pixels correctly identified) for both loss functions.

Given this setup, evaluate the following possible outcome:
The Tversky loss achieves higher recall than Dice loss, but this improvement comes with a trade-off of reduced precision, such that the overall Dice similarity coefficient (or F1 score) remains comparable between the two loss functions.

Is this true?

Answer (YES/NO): NO